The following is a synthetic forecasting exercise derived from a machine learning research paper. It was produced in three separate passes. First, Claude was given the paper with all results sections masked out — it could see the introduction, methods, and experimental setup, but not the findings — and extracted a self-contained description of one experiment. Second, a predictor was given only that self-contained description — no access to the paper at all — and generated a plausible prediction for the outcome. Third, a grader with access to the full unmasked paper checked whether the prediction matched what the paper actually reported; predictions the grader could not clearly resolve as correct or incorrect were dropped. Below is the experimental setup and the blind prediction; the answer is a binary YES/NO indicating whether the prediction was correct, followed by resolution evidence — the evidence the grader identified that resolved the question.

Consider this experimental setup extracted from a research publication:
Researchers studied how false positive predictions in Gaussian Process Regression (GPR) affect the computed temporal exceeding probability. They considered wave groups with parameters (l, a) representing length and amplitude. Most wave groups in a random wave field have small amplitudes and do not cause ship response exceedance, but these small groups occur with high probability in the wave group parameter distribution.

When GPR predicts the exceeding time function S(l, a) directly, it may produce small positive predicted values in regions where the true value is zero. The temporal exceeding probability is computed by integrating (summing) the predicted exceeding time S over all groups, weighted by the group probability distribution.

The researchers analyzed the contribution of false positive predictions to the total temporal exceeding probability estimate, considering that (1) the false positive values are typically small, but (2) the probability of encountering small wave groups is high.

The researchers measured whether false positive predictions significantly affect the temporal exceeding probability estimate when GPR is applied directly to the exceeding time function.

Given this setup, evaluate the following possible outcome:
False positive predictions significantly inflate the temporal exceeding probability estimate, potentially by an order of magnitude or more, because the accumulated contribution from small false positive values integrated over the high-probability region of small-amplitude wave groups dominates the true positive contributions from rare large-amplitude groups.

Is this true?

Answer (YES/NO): YES